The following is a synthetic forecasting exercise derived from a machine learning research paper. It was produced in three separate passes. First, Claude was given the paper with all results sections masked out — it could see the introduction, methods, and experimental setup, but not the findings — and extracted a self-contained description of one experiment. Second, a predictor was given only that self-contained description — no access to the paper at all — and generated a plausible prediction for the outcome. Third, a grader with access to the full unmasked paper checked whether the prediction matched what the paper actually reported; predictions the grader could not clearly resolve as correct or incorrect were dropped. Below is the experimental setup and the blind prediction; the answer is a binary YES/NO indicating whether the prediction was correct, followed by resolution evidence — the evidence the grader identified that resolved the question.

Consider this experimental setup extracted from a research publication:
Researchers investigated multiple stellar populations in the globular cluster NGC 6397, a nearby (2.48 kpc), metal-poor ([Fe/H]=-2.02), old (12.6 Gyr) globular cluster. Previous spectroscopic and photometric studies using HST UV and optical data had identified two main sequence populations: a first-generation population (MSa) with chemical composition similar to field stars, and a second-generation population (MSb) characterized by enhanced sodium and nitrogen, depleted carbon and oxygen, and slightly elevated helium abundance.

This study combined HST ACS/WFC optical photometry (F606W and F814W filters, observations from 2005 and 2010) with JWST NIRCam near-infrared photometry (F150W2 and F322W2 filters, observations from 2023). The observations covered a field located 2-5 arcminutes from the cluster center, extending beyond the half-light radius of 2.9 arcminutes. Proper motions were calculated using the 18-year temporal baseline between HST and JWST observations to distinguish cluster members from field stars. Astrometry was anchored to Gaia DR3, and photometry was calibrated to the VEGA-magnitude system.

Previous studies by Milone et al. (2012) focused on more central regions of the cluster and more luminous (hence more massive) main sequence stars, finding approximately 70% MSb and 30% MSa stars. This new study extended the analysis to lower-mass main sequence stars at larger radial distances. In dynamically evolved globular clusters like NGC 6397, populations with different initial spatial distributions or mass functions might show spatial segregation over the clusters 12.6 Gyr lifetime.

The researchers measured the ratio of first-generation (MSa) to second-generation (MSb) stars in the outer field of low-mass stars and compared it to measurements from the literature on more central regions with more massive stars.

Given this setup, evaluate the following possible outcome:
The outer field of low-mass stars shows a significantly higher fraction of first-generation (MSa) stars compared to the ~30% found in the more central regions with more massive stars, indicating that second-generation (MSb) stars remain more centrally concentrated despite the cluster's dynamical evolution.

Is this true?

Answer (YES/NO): NO